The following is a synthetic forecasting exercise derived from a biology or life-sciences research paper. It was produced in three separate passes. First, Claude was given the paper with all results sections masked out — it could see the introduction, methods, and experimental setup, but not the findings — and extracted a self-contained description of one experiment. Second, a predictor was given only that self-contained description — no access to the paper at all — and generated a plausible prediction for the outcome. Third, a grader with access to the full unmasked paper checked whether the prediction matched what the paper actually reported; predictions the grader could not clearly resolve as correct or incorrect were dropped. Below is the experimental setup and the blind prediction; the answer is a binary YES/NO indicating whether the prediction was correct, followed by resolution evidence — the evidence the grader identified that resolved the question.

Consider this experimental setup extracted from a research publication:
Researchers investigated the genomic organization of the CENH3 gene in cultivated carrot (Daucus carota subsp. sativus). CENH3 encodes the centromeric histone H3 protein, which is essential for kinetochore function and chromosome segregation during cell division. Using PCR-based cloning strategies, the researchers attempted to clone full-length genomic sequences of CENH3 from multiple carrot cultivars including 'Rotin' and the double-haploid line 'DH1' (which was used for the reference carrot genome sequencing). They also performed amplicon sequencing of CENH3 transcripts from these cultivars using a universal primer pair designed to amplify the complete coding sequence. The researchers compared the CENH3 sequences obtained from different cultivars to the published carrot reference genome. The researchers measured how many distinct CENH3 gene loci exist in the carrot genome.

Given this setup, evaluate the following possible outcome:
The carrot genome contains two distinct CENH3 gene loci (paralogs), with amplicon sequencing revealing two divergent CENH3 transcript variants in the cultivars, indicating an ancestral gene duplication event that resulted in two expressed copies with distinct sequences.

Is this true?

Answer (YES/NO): NO